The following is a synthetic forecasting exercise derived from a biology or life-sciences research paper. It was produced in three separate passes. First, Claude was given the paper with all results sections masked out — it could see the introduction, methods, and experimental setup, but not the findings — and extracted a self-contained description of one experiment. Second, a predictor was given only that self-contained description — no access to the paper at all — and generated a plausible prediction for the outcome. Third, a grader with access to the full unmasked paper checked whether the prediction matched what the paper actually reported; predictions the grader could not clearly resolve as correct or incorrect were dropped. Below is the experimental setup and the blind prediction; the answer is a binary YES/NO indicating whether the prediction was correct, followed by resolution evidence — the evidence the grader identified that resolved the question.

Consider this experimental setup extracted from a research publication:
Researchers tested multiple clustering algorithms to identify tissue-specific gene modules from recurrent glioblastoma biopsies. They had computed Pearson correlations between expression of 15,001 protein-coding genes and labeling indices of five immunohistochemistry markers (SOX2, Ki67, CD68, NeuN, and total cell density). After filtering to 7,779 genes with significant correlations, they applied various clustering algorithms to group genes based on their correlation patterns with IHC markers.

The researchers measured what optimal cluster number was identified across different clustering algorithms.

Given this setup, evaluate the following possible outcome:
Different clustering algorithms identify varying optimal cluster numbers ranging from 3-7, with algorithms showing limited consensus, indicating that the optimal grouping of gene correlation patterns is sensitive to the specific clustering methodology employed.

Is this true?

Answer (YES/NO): NO